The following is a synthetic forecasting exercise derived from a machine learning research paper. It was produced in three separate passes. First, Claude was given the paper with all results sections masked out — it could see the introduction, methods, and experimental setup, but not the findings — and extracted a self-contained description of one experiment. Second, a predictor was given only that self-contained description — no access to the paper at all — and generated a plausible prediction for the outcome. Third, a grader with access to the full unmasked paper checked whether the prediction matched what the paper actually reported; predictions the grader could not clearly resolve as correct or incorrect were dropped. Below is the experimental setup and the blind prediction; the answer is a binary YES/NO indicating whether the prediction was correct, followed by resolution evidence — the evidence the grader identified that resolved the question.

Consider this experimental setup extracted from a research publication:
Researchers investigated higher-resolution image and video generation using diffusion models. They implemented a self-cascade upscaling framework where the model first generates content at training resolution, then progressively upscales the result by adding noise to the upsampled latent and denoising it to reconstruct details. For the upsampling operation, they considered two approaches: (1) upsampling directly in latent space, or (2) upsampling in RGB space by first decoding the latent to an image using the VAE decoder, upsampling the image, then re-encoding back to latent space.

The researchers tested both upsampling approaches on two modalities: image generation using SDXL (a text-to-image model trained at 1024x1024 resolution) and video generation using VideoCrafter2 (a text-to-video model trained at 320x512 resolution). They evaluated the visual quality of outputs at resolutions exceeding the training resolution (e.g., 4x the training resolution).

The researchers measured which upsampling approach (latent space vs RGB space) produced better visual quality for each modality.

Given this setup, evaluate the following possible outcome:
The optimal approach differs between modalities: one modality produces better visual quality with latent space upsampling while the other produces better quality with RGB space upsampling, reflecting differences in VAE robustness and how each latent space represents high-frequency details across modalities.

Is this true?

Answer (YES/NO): YES